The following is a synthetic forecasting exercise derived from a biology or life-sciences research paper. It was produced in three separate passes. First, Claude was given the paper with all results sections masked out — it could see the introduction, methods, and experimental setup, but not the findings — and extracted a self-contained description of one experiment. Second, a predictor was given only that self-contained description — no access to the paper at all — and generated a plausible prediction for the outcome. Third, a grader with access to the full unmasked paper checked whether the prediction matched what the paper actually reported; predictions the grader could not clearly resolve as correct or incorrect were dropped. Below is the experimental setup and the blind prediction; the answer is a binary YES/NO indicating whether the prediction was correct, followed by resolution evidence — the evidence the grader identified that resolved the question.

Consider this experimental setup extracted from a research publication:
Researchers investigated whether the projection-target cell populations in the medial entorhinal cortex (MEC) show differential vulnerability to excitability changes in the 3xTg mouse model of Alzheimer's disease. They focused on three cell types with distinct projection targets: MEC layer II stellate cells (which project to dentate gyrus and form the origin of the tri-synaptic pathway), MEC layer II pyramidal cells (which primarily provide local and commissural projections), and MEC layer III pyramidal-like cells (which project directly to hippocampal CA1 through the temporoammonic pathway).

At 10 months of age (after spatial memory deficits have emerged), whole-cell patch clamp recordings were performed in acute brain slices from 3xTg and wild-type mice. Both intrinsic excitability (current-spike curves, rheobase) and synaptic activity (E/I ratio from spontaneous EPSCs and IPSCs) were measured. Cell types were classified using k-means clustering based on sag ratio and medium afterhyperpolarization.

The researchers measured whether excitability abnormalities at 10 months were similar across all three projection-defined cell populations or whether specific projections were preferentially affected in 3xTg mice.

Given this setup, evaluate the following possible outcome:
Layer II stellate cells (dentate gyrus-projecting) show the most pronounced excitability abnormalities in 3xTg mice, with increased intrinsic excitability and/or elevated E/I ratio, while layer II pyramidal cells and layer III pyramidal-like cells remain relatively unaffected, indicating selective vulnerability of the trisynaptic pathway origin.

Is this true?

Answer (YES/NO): YES